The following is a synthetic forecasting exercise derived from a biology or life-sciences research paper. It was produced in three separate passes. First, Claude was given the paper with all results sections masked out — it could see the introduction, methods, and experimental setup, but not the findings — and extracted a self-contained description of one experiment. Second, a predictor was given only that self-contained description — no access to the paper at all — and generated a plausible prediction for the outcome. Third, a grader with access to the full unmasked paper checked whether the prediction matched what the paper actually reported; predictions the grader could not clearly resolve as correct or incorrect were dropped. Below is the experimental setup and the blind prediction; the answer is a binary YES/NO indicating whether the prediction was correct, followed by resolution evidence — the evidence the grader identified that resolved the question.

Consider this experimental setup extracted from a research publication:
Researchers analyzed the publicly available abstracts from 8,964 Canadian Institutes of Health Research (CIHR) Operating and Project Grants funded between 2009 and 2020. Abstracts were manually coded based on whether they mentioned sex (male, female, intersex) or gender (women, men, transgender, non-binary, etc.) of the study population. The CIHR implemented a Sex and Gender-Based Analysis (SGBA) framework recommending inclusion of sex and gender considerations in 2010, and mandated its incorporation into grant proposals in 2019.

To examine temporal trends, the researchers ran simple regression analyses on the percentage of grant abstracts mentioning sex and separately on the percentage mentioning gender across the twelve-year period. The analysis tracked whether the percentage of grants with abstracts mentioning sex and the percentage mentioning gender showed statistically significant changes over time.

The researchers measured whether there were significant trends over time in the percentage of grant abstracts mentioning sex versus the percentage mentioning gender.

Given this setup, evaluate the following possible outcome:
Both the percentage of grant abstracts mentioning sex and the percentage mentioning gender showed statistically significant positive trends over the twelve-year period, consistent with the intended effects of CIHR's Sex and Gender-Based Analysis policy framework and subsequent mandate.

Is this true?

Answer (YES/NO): NO